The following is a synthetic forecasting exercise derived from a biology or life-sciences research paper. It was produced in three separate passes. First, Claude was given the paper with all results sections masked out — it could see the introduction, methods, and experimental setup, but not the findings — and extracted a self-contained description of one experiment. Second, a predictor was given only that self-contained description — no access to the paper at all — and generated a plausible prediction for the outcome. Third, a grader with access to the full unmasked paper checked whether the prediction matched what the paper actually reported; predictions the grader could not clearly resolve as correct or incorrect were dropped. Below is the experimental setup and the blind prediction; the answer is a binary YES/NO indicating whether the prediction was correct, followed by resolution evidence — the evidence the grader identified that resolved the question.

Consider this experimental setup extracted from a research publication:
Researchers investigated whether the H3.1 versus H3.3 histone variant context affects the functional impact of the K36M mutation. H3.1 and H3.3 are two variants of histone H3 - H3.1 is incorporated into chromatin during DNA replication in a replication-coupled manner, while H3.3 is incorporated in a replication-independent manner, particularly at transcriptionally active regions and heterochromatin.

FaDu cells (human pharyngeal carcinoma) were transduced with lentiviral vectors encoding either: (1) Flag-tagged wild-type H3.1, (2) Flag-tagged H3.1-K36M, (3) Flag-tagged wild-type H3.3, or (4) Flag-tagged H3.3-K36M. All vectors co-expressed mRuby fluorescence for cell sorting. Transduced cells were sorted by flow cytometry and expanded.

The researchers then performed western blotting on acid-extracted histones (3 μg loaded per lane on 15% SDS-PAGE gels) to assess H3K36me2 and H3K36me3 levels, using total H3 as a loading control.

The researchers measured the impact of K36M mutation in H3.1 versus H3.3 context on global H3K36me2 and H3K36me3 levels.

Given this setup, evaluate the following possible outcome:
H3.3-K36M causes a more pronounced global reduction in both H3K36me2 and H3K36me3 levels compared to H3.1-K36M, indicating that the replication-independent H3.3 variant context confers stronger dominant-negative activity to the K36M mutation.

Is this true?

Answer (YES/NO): NO